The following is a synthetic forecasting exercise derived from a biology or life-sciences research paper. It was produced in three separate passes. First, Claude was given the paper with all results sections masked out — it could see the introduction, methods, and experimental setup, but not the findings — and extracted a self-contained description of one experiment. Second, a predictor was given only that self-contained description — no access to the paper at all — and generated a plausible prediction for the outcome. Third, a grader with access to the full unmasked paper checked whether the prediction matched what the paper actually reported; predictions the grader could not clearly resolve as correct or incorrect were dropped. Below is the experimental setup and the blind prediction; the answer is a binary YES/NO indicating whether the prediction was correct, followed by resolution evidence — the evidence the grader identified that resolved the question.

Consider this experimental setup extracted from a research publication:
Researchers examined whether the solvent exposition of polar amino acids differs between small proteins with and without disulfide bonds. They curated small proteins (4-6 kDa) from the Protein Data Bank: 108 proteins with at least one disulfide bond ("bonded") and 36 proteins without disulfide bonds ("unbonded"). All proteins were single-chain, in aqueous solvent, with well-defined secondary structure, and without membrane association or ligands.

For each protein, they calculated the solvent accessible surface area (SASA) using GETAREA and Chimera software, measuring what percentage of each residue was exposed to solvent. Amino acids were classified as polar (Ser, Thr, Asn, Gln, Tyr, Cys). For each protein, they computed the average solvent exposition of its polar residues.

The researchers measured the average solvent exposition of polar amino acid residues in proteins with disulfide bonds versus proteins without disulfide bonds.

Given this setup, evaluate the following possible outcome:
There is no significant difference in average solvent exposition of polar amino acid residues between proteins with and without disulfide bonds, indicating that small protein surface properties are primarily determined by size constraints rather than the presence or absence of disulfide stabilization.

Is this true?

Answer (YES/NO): NO